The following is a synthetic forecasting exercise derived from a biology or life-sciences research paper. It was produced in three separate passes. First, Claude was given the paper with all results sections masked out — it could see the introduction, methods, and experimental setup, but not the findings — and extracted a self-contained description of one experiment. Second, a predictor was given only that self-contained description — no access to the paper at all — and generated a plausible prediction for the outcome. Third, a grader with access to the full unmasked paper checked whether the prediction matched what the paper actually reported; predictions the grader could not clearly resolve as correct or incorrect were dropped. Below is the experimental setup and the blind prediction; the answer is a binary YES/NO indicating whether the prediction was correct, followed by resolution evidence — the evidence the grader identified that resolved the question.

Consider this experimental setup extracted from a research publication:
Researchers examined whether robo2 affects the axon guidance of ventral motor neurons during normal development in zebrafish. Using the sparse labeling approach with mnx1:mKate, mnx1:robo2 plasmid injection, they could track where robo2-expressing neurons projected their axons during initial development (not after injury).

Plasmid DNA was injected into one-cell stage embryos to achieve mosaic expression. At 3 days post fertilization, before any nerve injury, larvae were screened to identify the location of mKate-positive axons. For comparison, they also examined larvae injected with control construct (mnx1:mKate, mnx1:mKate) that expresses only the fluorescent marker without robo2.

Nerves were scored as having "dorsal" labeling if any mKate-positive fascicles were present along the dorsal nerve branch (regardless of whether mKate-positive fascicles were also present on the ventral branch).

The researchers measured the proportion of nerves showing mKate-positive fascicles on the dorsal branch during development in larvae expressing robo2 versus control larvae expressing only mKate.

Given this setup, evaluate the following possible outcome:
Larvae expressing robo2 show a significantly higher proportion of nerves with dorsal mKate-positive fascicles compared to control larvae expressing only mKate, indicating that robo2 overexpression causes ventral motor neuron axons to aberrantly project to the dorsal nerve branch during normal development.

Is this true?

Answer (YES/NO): NO